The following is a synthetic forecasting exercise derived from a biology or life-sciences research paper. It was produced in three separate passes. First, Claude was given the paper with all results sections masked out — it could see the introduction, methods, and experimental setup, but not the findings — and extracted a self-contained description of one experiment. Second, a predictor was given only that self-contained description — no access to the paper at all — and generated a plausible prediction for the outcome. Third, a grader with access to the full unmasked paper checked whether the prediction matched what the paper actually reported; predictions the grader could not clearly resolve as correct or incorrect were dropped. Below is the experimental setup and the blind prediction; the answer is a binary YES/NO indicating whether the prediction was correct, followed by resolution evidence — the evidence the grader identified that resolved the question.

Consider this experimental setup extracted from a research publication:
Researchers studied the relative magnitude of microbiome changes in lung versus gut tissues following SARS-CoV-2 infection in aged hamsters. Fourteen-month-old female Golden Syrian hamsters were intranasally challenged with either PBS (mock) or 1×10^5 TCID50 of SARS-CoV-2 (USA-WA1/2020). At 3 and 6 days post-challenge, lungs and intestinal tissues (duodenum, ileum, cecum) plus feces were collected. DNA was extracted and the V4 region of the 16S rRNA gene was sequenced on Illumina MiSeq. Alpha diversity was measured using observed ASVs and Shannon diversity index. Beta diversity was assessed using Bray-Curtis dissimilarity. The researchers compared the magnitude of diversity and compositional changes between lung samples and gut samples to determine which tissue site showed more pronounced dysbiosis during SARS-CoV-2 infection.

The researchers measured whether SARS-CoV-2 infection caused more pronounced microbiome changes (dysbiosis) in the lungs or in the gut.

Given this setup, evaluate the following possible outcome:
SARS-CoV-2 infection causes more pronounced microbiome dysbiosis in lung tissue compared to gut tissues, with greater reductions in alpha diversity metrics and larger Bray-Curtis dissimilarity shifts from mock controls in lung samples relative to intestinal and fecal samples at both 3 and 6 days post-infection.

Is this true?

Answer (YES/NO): NO